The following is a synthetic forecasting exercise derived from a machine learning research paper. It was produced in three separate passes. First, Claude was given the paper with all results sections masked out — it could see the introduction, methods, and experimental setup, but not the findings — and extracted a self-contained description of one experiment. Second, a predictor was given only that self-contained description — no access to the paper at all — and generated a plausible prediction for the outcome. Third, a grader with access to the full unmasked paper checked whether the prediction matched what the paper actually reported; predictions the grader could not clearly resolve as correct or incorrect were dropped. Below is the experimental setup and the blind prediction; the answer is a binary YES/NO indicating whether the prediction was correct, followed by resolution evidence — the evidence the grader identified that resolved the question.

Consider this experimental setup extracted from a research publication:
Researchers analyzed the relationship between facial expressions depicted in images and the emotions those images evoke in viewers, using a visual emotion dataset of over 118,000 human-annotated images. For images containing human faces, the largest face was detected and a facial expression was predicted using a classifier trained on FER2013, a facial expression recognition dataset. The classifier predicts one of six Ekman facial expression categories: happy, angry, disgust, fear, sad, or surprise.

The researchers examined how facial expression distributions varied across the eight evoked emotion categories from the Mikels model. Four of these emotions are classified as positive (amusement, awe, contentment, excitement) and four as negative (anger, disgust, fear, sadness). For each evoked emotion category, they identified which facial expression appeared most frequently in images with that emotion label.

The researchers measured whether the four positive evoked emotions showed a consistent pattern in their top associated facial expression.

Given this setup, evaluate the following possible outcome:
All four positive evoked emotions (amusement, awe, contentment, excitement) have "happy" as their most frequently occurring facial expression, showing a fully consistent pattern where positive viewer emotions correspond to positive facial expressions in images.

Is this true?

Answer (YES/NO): YES